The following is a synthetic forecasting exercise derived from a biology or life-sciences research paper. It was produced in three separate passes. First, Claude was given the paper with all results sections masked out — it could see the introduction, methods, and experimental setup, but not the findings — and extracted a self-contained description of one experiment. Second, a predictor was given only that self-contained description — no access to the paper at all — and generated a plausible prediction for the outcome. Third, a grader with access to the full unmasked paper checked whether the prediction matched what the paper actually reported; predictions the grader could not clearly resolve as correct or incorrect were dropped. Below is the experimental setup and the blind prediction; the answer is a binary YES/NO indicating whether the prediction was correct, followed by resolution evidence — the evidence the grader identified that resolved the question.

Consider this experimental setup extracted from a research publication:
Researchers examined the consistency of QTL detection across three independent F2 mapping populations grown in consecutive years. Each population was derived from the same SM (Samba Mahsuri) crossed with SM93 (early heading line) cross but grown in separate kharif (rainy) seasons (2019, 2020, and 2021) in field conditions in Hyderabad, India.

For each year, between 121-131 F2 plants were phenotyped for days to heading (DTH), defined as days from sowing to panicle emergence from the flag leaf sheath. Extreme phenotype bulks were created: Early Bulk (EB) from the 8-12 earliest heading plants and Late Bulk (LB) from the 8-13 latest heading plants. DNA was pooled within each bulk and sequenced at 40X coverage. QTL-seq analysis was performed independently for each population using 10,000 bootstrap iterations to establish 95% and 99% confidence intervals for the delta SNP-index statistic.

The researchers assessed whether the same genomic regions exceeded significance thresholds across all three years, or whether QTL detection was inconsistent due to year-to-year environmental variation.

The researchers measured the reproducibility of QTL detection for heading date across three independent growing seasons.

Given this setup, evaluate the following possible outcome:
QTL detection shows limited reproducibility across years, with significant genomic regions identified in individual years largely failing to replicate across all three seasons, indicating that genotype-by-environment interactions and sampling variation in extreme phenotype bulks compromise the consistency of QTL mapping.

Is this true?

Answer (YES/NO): NO